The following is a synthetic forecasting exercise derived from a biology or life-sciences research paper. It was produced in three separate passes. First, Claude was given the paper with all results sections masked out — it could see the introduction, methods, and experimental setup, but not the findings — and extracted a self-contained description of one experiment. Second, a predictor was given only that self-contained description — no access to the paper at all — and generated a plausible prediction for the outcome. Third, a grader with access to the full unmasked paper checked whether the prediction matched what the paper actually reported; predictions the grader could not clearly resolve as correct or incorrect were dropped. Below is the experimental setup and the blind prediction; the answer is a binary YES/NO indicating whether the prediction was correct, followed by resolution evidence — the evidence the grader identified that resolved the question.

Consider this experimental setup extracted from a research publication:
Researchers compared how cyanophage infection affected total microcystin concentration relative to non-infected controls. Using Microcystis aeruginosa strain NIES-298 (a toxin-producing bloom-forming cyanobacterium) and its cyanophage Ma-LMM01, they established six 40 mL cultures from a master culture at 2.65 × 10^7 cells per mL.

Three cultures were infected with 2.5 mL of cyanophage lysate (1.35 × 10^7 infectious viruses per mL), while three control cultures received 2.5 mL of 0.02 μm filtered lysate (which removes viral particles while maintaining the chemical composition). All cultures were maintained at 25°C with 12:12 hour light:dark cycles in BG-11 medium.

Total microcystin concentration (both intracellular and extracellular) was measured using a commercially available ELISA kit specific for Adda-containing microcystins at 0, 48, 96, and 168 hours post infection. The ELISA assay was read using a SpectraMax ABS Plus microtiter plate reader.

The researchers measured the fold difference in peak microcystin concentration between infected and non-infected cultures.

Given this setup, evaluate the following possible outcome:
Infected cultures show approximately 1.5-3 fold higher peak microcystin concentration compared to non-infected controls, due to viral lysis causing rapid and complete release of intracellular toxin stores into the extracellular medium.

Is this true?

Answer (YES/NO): NO